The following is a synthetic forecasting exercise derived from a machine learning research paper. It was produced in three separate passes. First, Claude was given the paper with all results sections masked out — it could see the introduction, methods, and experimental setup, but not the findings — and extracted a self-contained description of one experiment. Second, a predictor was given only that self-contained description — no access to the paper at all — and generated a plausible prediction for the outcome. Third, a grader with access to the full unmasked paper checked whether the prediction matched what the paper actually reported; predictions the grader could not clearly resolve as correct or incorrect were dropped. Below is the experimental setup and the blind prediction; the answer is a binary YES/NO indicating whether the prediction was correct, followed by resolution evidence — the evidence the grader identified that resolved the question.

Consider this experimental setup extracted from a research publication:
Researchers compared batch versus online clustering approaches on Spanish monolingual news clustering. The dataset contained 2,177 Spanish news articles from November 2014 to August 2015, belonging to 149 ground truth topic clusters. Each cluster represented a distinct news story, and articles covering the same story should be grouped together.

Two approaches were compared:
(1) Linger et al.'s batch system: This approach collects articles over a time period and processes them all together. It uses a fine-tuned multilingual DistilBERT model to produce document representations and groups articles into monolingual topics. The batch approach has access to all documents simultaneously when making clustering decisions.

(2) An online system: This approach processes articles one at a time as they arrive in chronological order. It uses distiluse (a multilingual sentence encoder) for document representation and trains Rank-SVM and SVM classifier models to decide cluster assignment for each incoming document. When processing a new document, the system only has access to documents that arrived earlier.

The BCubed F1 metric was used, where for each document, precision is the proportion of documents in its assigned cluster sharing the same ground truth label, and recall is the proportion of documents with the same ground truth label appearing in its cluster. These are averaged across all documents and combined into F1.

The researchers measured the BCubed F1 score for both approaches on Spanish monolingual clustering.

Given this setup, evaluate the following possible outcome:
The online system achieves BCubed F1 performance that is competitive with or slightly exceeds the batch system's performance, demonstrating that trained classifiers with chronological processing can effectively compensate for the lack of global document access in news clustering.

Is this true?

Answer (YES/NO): NO